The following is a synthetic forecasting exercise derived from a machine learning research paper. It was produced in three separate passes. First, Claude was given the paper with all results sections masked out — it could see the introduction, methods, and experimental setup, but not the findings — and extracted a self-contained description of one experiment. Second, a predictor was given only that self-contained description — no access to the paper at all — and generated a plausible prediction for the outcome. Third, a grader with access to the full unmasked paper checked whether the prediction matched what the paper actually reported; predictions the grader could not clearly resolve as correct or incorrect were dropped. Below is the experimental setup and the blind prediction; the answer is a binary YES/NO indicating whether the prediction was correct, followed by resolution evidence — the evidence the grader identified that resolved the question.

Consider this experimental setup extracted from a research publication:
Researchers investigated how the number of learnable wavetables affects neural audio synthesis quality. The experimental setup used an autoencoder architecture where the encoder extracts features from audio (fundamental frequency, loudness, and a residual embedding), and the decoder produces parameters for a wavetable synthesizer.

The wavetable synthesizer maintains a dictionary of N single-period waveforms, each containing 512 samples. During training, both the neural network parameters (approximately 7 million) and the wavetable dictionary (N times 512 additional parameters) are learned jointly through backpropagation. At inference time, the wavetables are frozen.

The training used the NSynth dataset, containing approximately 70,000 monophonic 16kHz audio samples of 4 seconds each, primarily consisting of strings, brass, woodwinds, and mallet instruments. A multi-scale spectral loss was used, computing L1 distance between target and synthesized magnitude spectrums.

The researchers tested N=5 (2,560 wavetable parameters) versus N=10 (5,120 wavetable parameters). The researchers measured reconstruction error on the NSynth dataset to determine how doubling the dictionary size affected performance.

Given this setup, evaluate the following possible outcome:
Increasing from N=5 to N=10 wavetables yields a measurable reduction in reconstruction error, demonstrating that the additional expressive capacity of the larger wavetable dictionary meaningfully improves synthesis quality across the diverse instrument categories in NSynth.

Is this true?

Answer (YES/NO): YES